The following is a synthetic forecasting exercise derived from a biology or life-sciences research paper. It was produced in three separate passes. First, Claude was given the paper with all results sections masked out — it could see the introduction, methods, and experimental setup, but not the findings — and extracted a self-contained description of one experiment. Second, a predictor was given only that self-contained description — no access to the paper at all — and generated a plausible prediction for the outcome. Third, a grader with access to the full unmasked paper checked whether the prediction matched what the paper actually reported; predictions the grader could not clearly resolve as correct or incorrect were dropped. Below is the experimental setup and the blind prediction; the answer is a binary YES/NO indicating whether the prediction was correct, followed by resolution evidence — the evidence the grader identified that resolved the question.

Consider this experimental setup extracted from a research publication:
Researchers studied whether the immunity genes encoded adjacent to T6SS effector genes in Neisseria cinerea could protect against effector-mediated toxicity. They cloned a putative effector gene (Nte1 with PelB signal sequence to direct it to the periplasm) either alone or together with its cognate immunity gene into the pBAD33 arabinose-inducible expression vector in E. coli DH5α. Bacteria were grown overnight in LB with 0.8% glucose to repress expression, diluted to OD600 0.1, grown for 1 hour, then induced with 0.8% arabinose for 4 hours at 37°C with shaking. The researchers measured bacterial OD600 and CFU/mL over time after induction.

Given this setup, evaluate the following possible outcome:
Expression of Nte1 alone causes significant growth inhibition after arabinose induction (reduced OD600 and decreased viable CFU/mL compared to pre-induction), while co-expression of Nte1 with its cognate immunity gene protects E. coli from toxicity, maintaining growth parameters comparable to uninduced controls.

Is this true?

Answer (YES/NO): YES